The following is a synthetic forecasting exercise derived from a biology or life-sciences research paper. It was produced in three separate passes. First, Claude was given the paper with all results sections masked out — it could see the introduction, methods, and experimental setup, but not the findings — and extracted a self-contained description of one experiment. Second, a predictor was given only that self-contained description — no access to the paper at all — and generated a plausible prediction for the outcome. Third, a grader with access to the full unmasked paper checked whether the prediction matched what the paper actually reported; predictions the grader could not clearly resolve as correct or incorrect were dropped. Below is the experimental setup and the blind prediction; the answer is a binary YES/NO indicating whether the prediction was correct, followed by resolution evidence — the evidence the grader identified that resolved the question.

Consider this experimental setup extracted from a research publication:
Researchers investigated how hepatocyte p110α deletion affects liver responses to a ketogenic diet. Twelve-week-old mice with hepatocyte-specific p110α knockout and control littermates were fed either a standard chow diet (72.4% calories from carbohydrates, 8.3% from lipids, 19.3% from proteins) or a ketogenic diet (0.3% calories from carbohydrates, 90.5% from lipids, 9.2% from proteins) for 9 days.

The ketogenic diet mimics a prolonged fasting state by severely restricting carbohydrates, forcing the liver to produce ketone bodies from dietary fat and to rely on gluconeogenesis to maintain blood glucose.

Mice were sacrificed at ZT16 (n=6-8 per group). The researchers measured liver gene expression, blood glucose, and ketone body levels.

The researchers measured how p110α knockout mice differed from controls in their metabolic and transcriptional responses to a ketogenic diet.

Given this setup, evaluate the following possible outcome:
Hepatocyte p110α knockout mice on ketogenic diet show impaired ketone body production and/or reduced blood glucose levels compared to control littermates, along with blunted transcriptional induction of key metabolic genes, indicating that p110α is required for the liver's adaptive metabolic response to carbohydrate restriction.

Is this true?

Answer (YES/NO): NO